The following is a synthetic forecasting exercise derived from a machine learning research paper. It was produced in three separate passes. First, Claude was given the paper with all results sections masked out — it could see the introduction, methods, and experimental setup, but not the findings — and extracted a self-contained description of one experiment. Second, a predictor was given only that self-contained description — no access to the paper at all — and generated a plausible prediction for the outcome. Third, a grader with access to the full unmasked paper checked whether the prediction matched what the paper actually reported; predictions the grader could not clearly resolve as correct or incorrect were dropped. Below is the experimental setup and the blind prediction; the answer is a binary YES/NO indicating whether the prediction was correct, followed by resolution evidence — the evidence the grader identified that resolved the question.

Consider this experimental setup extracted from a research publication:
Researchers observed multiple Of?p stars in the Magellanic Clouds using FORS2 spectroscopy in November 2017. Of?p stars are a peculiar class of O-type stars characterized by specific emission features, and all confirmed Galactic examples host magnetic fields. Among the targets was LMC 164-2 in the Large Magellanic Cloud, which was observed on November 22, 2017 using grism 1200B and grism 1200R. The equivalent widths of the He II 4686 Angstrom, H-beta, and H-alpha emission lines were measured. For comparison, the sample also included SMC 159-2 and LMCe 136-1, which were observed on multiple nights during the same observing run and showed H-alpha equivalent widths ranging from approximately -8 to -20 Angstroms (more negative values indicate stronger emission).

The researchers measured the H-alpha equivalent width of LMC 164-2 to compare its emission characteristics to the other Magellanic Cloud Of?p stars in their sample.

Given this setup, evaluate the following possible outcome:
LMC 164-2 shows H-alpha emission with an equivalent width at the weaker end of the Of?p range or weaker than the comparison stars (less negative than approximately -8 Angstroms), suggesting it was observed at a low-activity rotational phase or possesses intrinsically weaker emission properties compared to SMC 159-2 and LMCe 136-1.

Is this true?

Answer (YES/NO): YES